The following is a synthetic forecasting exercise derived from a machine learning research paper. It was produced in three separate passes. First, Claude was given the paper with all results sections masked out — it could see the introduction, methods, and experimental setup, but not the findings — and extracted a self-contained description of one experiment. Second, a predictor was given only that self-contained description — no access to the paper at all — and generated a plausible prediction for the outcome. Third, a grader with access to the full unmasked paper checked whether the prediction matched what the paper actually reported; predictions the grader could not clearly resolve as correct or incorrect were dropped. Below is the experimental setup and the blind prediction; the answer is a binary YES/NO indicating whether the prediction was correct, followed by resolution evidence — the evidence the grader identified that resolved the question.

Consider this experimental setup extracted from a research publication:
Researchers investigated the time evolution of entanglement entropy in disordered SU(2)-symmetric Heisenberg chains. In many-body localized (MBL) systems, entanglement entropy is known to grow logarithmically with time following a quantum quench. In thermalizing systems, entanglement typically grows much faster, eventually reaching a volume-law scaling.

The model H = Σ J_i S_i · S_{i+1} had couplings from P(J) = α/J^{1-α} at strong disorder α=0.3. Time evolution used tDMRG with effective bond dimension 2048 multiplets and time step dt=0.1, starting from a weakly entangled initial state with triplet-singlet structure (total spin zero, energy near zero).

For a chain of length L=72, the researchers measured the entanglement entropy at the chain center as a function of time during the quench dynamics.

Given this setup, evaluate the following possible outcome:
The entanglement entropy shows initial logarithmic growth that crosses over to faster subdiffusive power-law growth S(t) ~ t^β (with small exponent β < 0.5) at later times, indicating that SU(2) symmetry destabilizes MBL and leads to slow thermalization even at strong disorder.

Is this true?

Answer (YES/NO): NO